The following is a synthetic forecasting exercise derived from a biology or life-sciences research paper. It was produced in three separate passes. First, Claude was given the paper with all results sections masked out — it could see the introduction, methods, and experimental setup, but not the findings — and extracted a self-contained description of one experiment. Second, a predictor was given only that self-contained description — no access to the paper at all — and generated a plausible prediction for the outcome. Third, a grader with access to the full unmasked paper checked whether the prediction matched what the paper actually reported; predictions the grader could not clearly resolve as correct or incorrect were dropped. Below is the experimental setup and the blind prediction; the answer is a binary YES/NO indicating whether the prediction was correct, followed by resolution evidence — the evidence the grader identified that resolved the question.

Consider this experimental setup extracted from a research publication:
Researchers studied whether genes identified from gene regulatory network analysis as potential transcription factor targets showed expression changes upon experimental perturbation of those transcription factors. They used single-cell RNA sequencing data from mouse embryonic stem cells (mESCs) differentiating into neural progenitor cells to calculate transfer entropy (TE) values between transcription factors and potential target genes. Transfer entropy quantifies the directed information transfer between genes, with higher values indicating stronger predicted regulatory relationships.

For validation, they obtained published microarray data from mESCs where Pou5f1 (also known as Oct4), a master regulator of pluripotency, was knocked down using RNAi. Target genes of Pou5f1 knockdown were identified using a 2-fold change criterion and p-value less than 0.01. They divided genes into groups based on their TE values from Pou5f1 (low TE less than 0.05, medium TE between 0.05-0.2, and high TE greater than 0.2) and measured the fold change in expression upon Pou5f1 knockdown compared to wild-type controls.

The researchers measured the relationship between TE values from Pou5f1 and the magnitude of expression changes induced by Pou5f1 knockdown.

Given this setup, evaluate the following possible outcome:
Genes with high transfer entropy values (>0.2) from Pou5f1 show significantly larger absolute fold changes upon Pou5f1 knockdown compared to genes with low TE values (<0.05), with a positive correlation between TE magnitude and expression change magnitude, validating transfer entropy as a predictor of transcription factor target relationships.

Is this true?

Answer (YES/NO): YES